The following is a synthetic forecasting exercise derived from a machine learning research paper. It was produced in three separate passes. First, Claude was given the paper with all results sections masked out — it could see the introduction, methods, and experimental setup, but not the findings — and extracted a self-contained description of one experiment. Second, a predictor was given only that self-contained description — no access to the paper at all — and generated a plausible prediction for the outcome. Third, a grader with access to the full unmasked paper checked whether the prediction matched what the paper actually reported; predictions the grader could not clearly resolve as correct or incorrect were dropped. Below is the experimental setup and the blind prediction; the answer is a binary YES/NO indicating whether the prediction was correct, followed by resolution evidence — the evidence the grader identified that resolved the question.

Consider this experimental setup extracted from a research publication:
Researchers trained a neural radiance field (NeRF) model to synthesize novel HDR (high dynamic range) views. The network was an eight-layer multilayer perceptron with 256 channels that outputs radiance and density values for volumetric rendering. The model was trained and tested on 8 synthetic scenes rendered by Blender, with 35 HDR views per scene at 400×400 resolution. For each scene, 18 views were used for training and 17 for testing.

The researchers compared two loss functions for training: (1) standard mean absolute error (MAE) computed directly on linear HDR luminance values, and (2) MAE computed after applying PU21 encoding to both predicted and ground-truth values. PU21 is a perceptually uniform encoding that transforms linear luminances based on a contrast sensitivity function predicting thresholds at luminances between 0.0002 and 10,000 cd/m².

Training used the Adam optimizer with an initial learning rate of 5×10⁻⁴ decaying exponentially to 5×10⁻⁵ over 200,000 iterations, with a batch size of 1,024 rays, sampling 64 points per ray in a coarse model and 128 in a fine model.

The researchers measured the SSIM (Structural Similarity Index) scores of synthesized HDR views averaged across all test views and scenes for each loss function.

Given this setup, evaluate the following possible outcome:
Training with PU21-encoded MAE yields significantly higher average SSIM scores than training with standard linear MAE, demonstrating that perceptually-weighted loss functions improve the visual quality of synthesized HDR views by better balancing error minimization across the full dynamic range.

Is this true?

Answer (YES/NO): YES